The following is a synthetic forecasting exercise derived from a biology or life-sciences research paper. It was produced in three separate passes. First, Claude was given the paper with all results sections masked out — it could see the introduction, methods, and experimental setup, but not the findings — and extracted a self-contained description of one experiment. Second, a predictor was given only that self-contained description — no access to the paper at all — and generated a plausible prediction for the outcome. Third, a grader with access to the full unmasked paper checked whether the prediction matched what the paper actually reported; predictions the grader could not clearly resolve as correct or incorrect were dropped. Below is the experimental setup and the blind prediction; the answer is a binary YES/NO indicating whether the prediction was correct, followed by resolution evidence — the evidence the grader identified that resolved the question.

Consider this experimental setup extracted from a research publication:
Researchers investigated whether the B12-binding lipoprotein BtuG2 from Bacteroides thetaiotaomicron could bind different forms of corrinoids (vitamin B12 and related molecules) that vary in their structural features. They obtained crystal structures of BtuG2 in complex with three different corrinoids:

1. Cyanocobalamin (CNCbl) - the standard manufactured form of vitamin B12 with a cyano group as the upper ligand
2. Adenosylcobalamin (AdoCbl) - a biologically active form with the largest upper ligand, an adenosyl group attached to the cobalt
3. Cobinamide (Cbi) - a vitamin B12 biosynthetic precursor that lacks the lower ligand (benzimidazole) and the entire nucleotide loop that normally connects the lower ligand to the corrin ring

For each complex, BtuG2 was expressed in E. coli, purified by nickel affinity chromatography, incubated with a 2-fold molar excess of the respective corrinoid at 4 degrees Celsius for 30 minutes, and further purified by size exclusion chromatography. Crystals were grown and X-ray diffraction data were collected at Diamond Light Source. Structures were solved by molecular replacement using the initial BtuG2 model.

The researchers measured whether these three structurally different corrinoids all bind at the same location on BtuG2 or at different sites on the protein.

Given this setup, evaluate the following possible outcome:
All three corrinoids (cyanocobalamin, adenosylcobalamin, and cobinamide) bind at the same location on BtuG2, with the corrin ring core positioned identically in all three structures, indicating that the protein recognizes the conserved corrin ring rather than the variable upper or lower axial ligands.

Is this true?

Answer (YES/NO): YES